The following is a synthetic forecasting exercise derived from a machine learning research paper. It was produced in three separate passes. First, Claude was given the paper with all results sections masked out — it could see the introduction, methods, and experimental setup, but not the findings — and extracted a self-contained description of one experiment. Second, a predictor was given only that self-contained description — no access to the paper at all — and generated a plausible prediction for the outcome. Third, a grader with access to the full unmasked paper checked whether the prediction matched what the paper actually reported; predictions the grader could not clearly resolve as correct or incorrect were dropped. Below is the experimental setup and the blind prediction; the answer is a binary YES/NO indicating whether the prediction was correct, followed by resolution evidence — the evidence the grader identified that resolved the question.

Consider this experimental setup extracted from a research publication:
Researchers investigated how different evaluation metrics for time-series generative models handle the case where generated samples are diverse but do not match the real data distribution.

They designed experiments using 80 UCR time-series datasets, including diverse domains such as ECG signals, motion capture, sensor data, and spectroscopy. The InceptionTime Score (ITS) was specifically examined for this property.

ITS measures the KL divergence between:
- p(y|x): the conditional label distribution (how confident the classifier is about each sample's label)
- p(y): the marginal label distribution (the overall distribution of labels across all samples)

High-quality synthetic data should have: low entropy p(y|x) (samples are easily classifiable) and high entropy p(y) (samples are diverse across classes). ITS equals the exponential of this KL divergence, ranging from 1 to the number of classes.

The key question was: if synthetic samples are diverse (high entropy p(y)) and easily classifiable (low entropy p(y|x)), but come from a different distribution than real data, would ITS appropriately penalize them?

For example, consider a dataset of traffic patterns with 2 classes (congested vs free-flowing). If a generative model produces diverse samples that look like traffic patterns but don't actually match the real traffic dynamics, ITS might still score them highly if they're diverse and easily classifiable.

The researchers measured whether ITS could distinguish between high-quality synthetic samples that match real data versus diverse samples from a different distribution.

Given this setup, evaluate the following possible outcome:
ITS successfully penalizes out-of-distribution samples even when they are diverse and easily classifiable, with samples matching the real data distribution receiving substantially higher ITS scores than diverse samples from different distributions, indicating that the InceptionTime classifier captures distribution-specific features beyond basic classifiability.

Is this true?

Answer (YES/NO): NO